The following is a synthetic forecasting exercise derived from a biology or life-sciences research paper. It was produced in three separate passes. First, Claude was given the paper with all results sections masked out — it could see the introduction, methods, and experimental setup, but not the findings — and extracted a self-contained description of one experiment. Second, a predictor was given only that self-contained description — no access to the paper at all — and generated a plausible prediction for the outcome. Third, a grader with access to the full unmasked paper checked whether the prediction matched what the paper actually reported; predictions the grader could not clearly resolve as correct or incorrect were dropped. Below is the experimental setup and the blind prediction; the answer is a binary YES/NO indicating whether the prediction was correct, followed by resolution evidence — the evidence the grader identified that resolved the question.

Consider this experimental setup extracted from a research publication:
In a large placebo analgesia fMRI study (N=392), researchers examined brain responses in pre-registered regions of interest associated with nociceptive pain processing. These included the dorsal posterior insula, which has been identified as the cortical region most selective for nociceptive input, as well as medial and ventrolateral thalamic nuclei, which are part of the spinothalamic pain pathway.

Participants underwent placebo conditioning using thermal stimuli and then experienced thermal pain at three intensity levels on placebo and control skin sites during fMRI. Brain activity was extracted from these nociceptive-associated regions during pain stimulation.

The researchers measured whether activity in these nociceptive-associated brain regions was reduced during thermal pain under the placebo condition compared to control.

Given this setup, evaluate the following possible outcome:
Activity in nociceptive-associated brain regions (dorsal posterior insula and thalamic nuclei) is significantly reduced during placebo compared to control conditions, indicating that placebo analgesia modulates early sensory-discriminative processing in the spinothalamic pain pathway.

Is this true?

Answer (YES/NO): NO